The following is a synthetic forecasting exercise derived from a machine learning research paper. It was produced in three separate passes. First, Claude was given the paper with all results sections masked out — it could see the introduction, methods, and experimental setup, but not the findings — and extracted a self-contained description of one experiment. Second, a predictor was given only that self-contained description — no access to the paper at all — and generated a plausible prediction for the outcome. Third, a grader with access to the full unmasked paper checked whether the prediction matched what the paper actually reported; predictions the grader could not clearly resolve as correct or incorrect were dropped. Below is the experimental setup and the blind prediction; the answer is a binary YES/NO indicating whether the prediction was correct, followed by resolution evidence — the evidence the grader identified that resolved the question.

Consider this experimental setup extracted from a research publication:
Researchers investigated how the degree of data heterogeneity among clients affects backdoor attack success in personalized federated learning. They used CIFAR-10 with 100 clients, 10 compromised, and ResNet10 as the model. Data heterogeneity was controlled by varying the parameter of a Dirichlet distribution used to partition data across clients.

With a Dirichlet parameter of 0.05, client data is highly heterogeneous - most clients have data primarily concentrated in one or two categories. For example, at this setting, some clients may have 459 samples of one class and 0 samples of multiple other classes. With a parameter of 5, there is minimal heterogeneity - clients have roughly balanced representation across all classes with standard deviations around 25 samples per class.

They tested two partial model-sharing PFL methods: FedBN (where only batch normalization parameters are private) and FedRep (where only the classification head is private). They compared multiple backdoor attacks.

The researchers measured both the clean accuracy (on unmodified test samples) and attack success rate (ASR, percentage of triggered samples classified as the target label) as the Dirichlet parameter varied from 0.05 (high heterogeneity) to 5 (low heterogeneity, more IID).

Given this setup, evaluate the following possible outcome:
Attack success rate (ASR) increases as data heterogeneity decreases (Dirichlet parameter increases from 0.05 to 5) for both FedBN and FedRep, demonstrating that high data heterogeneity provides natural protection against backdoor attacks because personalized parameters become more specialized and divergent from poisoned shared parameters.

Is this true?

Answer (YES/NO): YES